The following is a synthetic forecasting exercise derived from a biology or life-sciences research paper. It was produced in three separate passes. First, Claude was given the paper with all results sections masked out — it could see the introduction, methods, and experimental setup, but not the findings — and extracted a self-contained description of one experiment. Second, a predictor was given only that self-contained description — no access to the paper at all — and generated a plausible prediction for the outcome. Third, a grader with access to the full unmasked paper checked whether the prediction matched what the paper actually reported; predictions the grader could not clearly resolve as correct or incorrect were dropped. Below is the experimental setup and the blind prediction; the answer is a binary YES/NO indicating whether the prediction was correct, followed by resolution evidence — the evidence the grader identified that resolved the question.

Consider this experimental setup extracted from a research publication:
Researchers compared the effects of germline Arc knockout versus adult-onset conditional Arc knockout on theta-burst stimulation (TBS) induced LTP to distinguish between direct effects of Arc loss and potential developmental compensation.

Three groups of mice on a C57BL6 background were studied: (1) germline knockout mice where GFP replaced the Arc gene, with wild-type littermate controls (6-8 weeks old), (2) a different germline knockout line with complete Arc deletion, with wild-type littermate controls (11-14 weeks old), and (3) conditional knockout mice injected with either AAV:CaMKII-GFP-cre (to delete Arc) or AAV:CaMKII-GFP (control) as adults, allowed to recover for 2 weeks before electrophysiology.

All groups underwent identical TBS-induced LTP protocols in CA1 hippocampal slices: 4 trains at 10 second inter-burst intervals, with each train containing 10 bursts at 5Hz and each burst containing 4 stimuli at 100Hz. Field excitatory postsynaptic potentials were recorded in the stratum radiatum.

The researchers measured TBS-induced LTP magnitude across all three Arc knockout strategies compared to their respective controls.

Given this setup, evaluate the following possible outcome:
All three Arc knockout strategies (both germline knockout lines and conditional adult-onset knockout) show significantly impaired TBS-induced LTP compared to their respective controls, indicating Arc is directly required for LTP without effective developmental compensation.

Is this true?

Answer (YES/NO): NO